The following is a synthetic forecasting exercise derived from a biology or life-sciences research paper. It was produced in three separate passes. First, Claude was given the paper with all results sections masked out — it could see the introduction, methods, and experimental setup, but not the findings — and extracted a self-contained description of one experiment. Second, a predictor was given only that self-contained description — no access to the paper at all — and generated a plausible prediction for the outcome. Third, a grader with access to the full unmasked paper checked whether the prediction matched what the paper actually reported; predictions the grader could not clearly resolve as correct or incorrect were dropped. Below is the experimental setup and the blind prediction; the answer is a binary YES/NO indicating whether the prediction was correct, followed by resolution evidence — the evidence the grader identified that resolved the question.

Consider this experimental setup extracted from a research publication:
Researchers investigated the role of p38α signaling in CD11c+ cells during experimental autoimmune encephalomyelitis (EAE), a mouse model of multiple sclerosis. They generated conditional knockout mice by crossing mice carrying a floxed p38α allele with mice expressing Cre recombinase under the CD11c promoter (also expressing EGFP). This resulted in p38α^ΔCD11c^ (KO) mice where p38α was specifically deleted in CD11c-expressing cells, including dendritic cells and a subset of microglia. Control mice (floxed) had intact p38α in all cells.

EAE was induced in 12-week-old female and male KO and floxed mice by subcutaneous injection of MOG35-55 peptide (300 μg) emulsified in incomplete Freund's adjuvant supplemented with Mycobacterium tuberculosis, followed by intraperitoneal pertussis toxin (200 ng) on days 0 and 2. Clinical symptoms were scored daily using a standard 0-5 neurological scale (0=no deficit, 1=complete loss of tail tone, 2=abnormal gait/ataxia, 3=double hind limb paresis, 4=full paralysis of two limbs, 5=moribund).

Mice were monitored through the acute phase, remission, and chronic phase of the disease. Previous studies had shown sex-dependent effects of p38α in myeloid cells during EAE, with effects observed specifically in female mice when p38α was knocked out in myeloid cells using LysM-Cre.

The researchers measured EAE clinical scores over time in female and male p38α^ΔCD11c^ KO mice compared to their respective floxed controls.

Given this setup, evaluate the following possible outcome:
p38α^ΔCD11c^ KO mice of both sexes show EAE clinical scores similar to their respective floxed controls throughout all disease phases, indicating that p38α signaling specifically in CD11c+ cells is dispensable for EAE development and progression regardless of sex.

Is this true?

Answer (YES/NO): NO